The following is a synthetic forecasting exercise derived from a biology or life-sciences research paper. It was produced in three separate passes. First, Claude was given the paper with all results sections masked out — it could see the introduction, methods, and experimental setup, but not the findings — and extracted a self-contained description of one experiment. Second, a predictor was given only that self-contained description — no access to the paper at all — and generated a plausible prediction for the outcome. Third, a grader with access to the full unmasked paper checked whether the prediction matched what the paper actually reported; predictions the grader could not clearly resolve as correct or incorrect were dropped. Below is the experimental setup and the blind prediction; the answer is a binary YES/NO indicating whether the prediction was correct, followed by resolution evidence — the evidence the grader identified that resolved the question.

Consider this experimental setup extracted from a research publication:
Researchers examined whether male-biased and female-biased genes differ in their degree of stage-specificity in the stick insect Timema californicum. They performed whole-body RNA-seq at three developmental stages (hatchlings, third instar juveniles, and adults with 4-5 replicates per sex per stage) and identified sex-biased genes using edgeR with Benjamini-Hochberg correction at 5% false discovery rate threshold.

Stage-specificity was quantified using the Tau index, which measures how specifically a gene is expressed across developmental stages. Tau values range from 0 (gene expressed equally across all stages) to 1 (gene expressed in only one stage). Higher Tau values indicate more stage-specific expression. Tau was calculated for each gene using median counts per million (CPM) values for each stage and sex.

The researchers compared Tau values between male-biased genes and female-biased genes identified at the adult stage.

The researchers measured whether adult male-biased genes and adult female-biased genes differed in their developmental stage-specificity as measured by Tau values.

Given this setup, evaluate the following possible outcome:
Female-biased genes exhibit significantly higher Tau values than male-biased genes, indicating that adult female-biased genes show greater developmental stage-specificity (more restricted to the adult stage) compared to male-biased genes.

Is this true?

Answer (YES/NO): NO